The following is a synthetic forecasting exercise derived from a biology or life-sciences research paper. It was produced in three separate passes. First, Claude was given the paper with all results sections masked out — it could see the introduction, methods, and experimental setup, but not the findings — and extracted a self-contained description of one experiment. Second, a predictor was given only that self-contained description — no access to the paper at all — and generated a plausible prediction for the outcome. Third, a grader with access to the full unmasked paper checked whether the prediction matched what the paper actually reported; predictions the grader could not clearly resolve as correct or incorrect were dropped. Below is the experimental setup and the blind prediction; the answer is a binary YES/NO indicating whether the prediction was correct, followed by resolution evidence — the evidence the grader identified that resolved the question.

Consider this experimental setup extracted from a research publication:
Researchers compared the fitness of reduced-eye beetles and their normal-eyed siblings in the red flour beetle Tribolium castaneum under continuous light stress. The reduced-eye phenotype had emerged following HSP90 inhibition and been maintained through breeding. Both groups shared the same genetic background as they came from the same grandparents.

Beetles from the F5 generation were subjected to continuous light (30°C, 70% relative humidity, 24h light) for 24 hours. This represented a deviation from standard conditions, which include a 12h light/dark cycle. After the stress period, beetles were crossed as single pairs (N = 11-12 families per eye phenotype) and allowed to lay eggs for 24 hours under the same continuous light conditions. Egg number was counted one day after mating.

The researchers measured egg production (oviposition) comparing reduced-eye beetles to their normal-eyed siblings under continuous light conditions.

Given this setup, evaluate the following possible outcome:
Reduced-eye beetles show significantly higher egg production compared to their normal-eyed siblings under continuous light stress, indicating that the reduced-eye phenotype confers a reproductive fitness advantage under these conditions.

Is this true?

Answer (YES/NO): YES